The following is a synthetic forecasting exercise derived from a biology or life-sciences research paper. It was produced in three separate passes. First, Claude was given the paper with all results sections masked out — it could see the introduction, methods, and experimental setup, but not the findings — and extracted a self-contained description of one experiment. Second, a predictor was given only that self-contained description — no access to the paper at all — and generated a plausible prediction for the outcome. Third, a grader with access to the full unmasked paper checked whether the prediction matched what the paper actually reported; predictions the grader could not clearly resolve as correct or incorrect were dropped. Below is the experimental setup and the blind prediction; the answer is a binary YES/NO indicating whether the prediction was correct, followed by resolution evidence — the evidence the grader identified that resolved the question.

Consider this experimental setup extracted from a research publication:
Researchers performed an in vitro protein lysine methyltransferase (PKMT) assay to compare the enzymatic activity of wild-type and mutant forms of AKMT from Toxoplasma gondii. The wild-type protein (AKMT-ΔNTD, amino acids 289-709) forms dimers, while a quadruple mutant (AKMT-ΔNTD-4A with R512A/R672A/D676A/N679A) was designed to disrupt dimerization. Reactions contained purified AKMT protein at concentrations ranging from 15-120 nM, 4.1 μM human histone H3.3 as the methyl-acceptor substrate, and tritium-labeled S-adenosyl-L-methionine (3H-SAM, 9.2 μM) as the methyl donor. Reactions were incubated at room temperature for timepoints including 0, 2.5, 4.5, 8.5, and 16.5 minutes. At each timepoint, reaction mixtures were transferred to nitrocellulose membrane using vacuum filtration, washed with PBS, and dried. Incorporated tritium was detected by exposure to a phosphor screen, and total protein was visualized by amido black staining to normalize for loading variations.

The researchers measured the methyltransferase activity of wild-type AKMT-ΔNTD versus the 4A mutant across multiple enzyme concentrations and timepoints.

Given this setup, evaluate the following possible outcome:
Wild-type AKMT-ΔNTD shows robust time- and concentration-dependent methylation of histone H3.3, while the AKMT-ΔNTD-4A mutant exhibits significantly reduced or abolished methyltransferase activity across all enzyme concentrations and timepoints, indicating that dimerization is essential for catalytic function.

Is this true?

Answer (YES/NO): NO